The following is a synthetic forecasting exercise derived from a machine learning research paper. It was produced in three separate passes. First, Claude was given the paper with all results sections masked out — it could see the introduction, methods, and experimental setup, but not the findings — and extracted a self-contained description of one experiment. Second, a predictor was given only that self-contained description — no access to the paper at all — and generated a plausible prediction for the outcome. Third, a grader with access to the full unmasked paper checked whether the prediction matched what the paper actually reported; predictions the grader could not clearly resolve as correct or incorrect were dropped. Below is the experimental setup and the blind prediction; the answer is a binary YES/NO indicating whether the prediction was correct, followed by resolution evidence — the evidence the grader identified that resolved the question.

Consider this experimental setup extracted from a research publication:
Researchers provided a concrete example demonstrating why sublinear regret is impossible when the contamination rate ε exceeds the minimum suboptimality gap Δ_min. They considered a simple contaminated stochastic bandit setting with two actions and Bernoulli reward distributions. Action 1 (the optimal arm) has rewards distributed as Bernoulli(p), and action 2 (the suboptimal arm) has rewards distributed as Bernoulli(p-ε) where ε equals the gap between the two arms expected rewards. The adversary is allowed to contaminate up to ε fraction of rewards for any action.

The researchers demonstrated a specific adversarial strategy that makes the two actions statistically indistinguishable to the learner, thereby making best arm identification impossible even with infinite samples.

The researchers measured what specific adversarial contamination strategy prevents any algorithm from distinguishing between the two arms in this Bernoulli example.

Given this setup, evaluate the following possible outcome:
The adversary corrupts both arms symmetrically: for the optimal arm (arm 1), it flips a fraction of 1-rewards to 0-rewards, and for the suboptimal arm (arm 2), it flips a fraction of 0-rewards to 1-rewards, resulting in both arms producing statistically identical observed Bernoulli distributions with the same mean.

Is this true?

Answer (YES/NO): NO